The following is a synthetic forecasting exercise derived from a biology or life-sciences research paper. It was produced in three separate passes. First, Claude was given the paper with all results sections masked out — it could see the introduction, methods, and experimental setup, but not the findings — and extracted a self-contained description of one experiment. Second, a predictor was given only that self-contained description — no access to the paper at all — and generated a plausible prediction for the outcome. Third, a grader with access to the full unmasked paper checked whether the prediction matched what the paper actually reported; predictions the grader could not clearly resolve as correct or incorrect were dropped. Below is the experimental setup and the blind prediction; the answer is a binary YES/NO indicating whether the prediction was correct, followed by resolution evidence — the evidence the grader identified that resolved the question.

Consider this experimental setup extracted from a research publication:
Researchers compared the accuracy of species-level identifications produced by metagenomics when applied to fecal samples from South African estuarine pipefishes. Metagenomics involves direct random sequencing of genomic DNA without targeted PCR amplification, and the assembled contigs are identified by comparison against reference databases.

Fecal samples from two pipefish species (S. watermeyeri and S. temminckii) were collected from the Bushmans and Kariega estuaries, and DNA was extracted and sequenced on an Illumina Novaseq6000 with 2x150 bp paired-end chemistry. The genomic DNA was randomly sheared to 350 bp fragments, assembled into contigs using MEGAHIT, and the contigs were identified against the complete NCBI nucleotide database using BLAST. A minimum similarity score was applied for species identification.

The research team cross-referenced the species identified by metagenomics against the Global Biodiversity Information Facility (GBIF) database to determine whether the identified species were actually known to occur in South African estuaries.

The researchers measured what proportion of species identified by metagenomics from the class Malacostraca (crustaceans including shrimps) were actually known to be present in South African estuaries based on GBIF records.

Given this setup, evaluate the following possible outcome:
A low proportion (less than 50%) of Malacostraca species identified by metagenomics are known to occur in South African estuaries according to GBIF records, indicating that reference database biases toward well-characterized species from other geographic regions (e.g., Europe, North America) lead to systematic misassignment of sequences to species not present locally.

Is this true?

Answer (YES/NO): YES